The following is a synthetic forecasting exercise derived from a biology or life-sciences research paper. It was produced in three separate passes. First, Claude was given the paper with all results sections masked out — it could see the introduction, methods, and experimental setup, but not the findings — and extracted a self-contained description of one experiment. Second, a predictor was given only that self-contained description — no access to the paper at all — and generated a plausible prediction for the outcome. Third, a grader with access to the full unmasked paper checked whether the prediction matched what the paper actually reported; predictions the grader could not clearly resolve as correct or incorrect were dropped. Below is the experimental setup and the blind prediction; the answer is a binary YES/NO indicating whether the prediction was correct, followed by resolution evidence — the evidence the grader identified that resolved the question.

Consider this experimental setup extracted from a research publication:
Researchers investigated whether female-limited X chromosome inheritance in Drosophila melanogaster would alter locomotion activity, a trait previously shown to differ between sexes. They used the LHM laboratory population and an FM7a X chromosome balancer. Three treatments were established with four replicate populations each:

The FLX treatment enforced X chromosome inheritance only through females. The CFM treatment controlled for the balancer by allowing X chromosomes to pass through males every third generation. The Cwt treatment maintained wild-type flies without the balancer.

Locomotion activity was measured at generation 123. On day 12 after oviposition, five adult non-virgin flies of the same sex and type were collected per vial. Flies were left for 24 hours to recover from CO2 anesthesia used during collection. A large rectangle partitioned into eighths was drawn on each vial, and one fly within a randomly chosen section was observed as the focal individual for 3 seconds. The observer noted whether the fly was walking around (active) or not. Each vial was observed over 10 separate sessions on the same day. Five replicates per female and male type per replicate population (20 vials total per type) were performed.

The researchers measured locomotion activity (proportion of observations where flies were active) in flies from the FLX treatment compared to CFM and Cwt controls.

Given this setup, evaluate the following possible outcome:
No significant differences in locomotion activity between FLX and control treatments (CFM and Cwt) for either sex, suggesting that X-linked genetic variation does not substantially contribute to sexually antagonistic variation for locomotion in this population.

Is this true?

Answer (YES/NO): NO